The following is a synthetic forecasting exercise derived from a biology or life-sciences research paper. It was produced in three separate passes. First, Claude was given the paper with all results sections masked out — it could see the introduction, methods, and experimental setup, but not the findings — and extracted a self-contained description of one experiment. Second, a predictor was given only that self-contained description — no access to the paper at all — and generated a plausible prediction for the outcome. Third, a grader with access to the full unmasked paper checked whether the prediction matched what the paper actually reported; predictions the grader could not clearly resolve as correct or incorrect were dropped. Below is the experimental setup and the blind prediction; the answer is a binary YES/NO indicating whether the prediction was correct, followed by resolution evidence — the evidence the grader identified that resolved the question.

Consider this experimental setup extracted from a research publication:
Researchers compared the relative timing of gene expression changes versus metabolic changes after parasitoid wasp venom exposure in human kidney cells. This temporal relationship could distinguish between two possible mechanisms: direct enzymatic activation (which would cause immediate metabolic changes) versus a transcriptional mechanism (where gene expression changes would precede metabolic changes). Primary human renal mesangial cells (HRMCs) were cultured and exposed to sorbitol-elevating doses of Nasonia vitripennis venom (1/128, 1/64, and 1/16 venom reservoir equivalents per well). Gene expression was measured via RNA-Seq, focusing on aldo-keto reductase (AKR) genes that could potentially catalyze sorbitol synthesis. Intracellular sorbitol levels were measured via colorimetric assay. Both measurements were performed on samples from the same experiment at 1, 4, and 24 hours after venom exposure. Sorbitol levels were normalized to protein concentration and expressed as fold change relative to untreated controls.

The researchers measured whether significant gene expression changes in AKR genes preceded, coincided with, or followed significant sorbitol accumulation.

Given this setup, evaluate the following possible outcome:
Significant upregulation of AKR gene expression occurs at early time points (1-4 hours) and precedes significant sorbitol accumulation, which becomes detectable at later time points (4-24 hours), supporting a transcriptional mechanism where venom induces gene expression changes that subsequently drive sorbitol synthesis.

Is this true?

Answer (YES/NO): YES